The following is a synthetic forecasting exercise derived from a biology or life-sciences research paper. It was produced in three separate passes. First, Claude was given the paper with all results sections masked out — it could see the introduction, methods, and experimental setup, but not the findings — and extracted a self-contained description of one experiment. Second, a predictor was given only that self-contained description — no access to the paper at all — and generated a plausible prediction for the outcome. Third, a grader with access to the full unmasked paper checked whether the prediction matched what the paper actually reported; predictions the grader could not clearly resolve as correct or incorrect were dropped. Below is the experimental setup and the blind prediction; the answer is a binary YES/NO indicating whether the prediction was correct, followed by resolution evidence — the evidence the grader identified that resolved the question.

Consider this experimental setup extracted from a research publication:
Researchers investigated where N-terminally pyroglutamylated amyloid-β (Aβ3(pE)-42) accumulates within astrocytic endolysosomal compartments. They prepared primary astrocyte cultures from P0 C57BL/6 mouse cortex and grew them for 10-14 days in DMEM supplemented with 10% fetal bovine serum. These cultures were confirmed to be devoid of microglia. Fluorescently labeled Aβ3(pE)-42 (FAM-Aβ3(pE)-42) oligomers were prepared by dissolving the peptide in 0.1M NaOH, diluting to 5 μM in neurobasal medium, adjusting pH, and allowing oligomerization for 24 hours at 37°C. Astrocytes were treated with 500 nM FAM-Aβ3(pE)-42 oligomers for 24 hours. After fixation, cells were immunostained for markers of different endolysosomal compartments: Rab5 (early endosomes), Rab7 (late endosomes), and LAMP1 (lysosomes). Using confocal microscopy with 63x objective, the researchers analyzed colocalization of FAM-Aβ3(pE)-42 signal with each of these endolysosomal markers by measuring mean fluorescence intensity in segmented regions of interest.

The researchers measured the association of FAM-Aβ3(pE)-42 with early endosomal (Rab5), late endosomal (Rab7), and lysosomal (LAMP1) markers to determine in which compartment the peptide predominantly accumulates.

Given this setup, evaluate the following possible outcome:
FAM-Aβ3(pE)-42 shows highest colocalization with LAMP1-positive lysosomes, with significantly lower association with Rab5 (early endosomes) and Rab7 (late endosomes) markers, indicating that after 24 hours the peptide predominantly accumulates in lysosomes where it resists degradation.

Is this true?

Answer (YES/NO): NO